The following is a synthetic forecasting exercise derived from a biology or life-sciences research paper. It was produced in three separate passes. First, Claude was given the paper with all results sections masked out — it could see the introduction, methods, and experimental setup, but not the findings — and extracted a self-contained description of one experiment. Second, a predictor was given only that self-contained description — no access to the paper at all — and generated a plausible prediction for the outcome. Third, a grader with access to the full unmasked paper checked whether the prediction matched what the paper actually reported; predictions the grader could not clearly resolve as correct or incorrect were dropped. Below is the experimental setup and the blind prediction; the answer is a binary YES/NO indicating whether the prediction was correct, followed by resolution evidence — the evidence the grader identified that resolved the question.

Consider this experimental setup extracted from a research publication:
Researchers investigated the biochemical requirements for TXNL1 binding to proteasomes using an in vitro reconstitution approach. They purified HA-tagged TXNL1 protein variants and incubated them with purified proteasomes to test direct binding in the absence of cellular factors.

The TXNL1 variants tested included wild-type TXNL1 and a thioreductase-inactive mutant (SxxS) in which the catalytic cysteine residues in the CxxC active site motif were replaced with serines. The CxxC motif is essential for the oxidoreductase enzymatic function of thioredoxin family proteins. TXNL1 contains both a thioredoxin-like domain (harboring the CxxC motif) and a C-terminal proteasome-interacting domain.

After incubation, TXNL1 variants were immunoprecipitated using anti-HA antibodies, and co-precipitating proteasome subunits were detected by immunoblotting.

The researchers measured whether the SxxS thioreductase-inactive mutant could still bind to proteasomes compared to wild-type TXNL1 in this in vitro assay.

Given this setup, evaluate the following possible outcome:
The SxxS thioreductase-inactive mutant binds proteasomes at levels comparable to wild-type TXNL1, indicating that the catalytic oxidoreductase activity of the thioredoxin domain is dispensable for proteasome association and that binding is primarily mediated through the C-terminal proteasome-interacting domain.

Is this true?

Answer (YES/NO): YES